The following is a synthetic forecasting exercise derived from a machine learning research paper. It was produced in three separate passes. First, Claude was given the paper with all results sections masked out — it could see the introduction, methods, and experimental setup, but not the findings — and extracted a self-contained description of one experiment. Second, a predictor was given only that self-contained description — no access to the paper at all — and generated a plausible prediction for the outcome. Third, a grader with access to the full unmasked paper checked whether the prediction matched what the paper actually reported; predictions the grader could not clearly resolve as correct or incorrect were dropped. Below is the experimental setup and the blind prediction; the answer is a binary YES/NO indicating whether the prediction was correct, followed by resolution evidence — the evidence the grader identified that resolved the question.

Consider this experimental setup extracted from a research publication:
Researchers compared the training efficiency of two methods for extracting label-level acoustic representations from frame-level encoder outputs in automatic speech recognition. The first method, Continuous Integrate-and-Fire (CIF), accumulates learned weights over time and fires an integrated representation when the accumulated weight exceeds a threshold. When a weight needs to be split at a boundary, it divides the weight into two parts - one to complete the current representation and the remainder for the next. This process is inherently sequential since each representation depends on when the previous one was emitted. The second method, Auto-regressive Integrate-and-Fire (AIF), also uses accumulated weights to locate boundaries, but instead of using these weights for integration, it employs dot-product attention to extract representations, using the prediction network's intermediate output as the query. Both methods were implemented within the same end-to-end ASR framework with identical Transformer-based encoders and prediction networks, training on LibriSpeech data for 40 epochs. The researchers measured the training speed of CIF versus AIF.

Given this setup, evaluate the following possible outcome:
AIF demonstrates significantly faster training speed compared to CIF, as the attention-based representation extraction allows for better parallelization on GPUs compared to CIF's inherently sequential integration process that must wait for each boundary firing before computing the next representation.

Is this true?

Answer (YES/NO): YES